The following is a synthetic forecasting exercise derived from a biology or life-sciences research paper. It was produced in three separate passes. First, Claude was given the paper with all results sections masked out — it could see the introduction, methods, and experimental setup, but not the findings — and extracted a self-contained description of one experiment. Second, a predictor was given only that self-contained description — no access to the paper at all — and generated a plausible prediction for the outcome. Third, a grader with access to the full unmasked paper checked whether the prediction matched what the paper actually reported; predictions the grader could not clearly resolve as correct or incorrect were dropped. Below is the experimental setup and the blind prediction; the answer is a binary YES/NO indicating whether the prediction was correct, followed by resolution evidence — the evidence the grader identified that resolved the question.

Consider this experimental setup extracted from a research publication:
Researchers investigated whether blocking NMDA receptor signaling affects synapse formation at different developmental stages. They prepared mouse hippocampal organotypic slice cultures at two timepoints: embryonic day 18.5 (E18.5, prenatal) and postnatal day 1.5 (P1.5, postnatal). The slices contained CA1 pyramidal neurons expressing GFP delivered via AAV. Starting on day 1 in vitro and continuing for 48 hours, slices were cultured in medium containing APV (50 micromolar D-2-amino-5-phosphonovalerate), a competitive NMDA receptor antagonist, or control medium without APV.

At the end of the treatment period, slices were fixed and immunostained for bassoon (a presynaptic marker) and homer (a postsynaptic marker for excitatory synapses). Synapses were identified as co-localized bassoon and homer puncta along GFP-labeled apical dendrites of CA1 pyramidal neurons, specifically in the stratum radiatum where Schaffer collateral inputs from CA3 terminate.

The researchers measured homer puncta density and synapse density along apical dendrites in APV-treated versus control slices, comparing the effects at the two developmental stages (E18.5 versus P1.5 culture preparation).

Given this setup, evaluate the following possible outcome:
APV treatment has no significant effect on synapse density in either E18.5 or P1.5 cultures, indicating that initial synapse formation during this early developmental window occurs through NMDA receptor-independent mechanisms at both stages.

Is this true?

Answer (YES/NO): NO